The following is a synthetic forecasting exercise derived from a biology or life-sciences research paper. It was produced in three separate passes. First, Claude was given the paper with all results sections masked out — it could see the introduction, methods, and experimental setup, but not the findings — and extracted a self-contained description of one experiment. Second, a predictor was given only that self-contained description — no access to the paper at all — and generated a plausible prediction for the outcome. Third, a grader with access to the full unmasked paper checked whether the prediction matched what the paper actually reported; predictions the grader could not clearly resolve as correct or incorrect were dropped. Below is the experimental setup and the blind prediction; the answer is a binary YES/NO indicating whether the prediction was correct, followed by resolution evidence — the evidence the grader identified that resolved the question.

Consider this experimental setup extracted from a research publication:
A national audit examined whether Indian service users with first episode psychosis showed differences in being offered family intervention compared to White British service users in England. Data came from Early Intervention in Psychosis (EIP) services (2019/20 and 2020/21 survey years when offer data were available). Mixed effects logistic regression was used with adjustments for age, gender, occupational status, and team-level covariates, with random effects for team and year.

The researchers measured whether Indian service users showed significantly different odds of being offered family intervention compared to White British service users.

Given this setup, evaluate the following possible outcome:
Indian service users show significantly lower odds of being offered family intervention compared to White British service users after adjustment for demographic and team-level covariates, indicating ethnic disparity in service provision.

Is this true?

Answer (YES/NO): NO